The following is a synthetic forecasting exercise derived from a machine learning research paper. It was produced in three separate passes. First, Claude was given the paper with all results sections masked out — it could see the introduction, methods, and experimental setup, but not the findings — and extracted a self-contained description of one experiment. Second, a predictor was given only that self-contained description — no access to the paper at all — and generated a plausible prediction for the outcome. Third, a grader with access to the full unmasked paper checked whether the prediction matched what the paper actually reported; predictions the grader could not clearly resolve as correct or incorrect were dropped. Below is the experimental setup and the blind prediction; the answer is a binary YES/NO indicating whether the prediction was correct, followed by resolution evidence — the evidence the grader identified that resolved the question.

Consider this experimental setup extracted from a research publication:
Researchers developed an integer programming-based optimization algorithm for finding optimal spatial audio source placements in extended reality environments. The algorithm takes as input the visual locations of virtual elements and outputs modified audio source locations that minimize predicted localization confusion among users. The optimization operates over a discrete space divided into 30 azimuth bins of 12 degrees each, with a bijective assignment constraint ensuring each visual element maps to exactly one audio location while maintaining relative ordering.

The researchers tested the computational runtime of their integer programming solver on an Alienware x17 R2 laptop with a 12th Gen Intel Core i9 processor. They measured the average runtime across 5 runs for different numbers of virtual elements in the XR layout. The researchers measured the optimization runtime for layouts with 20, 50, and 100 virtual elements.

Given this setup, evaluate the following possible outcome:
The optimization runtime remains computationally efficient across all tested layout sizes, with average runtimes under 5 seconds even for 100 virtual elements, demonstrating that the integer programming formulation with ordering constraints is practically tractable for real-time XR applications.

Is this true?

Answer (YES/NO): YES